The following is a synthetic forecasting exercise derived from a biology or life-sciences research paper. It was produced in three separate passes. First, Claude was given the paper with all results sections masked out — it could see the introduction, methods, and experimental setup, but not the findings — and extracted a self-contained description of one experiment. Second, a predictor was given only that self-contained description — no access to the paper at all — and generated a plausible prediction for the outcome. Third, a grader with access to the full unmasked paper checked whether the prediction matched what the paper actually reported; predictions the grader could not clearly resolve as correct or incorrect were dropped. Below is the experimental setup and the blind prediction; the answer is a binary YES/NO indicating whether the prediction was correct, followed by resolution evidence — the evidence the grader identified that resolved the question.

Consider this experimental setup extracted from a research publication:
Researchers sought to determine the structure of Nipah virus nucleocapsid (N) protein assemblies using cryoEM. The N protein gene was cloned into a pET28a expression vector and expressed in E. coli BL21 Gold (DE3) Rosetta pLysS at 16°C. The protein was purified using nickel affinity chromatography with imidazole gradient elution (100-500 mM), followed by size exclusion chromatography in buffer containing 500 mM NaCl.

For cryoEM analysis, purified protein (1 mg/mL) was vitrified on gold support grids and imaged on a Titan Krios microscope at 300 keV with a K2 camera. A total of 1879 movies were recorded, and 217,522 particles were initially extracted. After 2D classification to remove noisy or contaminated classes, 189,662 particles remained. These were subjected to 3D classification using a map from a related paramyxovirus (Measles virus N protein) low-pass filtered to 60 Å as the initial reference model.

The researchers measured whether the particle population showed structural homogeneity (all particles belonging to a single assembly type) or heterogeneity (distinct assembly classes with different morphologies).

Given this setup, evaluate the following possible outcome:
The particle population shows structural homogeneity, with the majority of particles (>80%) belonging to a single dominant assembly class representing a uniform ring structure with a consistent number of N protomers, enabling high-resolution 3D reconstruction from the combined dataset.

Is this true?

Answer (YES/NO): NO